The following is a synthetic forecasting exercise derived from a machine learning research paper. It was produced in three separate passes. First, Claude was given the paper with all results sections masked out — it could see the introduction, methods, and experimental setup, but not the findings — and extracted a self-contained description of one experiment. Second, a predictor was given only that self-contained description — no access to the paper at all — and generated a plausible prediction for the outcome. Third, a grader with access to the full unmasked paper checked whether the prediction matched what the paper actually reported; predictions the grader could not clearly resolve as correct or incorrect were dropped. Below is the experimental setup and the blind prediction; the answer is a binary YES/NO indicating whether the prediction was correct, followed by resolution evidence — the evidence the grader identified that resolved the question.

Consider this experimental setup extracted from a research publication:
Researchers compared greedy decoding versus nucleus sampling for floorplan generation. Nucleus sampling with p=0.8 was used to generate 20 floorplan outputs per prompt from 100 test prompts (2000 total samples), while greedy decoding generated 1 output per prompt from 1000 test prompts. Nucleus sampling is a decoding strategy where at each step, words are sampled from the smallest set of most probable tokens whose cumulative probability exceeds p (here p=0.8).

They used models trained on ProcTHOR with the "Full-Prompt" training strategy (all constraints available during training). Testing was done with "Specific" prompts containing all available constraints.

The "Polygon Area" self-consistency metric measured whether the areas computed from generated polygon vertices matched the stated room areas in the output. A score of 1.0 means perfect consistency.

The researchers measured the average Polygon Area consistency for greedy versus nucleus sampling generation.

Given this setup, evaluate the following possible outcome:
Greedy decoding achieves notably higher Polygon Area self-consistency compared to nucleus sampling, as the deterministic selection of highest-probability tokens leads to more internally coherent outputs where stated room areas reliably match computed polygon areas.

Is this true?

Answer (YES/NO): NO